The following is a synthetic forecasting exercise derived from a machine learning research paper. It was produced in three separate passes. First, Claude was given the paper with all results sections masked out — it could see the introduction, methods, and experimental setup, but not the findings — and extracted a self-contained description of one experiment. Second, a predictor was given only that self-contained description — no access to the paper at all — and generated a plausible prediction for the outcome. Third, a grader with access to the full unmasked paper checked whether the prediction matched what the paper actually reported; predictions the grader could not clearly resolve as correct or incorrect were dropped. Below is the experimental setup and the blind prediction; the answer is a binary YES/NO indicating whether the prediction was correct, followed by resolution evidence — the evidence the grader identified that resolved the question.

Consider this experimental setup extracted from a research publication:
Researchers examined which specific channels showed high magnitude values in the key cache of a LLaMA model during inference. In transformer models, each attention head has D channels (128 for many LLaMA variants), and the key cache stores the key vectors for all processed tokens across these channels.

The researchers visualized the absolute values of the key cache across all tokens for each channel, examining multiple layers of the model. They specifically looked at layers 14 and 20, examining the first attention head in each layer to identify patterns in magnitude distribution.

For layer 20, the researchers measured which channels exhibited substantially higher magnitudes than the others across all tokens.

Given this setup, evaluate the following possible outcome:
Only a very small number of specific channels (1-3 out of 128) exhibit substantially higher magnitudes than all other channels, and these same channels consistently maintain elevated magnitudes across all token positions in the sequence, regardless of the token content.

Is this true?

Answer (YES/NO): YES